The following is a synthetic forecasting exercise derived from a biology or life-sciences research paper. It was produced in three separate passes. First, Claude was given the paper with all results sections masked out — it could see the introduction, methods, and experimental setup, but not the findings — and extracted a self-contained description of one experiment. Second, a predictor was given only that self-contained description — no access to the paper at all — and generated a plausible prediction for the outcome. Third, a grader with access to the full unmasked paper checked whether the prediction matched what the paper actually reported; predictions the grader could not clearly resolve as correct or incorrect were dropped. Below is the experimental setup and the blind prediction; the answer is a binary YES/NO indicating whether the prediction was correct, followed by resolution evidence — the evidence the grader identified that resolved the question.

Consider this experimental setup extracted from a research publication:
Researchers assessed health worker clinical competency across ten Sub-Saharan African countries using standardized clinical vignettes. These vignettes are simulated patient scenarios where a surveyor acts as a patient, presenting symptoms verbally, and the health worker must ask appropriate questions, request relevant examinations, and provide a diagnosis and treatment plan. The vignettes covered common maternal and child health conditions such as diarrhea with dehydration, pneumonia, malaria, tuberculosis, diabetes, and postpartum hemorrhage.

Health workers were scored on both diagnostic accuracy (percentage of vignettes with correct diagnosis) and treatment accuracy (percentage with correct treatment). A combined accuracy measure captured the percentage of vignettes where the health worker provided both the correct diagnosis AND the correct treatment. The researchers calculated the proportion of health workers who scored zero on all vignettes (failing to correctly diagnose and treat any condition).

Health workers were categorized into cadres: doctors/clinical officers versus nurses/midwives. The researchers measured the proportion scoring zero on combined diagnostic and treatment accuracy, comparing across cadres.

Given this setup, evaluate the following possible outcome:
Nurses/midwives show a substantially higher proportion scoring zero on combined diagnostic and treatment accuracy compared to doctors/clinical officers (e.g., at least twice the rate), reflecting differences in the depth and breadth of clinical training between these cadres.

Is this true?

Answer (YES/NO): YES